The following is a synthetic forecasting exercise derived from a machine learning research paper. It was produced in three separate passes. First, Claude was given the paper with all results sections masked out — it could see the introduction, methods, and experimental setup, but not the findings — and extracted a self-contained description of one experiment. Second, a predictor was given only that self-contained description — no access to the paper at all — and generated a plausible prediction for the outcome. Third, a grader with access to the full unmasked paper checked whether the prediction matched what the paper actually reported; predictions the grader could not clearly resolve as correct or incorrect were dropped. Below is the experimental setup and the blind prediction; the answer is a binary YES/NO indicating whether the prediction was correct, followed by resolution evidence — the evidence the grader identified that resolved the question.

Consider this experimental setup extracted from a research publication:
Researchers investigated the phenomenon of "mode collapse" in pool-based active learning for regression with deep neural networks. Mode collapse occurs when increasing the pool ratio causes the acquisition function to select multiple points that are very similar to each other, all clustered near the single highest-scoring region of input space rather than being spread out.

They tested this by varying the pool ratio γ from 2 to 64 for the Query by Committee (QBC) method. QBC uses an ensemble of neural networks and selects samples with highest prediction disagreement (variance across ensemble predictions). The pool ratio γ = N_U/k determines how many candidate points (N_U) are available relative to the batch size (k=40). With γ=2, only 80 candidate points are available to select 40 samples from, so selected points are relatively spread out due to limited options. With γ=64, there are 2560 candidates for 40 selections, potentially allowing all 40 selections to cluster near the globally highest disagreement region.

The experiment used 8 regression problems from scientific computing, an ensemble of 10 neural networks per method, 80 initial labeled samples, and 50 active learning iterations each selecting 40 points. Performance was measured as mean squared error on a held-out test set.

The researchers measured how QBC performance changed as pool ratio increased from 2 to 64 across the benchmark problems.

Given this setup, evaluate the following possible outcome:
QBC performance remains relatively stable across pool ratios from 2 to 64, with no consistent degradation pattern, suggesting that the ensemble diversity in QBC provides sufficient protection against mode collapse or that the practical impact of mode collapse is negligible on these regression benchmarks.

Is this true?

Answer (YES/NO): NO